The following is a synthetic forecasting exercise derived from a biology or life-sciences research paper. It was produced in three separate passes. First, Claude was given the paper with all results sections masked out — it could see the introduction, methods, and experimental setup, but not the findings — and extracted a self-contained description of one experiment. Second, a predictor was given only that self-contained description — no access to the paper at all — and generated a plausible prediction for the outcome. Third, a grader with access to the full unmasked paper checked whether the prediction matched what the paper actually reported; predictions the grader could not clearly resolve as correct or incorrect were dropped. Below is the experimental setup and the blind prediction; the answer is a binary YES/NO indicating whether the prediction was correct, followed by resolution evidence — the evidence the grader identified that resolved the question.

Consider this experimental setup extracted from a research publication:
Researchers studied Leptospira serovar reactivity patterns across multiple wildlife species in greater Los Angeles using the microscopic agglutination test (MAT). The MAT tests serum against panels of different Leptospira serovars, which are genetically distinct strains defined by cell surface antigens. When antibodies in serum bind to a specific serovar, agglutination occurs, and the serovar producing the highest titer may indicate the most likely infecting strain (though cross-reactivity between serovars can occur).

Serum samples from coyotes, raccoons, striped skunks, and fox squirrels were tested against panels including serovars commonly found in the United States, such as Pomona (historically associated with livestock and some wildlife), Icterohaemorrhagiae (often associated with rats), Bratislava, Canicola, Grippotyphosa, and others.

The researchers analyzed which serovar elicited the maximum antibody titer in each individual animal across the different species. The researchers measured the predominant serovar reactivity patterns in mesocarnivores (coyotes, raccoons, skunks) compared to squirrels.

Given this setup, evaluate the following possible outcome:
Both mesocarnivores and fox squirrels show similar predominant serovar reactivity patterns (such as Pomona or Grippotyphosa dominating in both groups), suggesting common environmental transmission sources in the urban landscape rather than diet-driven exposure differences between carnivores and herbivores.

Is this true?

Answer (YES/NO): NO